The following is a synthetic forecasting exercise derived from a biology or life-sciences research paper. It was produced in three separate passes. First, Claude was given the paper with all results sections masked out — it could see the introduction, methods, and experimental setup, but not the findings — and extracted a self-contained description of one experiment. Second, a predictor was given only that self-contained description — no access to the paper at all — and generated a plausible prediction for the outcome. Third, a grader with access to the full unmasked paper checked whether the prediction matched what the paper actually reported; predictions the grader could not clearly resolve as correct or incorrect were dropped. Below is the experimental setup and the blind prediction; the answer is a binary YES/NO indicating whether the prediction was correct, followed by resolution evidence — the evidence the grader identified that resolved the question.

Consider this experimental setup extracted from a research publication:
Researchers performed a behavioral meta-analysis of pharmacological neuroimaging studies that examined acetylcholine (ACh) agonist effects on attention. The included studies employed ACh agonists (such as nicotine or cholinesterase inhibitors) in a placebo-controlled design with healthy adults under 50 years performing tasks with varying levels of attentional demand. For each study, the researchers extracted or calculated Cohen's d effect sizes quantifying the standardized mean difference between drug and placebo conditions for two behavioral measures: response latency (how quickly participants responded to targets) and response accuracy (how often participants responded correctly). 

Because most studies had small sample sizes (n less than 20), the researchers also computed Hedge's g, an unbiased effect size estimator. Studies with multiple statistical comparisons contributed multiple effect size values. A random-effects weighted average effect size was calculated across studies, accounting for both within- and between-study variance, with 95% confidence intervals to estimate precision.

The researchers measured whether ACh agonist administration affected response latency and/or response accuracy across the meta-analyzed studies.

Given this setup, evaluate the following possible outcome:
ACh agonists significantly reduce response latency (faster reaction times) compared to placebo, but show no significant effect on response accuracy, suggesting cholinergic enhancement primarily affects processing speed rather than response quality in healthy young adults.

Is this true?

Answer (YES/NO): NO